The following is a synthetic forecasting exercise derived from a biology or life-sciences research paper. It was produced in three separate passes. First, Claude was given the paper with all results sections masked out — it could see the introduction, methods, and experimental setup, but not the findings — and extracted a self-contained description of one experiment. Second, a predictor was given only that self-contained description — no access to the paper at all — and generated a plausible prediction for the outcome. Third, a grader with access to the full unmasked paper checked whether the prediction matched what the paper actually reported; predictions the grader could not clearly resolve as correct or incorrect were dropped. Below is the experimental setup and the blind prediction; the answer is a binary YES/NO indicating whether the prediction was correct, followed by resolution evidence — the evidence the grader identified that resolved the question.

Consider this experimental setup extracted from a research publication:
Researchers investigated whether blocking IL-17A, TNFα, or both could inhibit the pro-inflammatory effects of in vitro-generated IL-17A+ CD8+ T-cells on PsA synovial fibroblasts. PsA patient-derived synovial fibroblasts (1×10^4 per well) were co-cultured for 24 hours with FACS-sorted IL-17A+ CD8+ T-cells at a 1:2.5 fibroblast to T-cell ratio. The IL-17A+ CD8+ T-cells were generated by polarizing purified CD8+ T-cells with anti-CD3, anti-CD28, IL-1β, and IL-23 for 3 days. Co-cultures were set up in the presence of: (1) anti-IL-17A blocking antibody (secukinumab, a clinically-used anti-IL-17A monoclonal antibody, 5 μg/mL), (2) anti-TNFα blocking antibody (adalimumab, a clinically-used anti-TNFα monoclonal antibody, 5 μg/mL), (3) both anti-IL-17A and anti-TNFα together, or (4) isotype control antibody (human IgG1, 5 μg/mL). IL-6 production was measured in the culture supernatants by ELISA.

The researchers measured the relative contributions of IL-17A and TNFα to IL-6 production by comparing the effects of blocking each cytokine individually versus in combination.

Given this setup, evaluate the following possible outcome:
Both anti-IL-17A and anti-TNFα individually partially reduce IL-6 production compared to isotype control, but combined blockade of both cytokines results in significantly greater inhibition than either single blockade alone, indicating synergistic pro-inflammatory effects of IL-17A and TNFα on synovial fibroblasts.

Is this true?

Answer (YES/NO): NO